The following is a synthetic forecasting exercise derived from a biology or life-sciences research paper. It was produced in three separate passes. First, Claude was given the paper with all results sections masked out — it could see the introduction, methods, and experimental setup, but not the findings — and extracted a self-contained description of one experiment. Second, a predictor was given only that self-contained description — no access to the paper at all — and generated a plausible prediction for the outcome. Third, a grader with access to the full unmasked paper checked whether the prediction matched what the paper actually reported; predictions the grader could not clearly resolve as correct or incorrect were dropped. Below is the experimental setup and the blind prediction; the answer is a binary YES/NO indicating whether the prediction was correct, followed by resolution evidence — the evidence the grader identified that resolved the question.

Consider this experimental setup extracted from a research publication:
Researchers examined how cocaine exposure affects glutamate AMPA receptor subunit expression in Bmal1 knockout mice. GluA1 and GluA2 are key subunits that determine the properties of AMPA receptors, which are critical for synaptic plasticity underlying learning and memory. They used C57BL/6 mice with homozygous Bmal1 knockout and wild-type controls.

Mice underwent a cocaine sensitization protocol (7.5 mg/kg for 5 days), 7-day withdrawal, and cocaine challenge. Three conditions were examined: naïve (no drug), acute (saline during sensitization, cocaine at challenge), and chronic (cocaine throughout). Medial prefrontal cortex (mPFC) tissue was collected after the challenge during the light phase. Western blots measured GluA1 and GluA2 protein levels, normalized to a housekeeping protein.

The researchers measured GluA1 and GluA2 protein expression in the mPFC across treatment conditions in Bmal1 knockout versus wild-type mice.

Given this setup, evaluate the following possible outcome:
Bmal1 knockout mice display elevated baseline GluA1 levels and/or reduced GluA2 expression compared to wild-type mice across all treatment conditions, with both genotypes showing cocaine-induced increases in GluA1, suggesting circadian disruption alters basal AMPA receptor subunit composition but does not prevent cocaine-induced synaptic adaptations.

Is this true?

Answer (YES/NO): NO